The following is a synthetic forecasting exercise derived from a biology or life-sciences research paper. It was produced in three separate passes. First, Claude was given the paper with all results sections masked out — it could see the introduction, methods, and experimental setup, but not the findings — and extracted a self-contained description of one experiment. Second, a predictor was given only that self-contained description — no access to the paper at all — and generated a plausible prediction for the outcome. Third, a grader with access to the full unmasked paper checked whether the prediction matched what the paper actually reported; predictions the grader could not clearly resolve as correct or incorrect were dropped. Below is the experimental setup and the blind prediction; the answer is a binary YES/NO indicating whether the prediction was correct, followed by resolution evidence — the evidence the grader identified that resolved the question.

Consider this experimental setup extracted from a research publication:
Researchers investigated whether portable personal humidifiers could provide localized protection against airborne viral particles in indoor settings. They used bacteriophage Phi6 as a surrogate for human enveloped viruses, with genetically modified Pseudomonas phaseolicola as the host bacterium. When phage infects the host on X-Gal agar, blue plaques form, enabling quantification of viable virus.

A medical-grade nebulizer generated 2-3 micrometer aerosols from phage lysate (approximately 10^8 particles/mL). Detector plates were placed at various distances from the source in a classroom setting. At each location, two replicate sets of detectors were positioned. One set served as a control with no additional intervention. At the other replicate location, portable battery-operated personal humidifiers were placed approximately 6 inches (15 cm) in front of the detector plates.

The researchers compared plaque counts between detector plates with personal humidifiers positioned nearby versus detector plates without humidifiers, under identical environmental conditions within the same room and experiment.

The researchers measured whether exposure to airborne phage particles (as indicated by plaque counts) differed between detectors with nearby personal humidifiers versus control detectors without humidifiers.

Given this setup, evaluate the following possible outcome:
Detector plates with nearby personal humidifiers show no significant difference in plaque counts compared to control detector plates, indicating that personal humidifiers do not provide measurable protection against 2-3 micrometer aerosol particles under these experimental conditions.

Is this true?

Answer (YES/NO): NO